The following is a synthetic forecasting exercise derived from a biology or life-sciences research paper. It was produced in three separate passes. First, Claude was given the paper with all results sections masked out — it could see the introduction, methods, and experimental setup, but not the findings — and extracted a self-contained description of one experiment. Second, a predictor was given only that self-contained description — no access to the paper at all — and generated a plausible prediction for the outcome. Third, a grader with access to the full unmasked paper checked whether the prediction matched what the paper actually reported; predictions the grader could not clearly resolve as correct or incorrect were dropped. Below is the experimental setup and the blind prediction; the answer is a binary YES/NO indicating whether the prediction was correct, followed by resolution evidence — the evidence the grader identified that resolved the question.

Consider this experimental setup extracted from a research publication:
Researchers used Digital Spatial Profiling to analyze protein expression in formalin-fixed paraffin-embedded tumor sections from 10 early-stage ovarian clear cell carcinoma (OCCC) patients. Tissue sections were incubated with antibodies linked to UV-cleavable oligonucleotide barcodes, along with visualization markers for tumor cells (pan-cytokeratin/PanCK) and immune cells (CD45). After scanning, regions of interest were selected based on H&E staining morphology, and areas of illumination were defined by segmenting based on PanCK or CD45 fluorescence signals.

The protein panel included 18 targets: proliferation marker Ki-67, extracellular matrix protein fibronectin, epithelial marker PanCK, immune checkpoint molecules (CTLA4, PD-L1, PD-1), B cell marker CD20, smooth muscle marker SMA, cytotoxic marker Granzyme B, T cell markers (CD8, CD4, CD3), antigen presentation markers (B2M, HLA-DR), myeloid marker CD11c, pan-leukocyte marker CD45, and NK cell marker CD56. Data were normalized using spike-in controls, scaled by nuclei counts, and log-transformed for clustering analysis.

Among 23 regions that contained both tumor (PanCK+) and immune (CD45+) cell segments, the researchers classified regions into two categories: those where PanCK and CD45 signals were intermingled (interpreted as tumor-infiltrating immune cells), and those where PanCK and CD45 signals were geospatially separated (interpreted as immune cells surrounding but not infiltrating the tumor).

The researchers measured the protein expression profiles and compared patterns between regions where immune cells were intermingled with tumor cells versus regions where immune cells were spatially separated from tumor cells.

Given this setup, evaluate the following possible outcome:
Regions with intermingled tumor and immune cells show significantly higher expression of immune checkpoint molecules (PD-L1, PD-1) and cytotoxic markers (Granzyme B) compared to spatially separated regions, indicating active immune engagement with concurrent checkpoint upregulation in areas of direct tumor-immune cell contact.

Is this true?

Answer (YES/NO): NO